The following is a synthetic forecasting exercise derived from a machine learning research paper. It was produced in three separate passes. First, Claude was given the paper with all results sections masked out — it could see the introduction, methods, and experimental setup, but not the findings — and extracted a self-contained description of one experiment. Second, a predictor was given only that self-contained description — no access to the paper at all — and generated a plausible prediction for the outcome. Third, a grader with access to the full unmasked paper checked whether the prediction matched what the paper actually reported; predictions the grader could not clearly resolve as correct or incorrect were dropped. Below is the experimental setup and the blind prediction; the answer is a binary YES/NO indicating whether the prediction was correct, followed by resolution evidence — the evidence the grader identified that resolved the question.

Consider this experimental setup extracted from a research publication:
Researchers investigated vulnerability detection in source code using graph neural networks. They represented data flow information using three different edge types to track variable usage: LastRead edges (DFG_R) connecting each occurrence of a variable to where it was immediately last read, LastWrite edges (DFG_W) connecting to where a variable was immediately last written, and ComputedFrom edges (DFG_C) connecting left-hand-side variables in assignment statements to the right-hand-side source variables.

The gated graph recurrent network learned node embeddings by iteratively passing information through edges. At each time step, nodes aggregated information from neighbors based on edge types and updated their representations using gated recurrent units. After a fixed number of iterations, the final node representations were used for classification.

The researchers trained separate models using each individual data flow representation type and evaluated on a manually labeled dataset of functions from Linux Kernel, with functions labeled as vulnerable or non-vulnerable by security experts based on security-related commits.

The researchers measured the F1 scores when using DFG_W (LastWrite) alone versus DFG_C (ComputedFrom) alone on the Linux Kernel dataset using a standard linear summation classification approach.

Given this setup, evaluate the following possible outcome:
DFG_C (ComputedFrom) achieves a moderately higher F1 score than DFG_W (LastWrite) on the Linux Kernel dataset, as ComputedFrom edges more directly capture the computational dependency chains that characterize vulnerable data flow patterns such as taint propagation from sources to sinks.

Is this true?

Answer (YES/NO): NO